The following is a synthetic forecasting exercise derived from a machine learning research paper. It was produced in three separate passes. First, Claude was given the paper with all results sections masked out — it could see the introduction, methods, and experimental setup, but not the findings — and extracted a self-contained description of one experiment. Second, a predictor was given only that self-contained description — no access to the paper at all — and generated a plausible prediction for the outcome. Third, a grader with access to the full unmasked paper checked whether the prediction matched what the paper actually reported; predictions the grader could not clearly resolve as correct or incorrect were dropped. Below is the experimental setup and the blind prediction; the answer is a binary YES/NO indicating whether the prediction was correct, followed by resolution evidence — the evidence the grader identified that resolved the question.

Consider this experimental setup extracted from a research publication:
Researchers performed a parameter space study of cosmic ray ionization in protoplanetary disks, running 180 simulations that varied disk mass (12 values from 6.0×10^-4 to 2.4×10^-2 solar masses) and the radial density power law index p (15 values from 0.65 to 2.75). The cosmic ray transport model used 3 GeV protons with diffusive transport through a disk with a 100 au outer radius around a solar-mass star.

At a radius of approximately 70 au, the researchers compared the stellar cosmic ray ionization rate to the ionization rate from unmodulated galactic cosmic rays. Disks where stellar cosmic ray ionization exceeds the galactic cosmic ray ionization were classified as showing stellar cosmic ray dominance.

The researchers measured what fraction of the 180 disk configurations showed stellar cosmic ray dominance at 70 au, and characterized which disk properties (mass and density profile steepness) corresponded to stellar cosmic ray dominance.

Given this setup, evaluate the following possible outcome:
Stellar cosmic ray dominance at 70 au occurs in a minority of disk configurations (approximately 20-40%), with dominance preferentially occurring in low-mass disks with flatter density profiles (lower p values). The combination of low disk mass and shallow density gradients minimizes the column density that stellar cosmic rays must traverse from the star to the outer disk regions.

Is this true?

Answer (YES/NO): NO